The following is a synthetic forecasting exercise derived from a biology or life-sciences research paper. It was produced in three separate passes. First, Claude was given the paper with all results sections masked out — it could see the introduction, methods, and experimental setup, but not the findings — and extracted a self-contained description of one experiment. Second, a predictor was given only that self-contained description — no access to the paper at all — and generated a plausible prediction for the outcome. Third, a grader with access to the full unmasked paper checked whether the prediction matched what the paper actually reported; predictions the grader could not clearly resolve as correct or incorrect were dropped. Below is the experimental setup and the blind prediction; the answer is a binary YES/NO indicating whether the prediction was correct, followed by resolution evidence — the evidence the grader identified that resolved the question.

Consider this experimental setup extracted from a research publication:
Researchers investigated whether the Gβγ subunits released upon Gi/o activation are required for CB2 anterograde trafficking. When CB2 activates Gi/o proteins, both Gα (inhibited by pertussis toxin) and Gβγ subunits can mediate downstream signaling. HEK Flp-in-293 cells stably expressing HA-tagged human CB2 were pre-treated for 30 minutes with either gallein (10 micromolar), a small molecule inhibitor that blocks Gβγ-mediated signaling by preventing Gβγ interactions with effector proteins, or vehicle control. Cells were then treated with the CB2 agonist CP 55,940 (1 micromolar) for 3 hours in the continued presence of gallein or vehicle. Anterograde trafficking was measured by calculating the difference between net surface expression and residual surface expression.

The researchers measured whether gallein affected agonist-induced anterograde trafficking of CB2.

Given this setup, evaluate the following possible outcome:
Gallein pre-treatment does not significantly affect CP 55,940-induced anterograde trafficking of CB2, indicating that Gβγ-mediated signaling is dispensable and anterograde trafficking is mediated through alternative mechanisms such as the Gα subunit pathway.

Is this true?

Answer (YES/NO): NO